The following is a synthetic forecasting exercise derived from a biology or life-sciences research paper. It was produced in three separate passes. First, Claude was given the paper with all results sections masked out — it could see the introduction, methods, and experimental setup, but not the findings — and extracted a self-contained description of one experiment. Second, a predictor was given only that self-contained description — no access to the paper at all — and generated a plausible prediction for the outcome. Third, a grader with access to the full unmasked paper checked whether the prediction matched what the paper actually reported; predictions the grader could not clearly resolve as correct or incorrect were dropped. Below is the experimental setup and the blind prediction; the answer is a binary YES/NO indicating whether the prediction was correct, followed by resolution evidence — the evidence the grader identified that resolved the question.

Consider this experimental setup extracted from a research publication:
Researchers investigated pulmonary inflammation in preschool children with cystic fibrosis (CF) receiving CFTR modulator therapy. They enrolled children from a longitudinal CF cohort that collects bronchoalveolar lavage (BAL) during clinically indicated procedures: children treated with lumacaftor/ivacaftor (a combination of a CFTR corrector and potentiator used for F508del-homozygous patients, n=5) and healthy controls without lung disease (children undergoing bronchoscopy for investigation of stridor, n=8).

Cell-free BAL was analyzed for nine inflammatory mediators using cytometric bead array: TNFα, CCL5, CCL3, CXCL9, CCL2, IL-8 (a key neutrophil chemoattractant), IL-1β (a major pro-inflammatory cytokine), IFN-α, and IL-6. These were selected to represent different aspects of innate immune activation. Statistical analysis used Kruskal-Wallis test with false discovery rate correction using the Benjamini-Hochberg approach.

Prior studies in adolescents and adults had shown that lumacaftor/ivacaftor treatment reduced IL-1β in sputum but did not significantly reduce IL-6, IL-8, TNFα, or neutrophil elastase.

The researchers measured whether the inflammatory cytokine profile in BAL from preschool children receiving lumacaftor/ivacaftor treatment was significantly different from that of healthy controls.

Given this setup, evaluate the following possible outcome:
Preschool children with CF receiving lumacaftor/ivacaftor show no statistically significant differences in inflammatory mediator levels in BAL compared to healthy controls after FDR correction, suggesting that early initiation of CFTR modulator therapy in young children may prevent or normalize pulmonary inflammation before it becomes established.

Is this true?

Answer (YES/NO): NO